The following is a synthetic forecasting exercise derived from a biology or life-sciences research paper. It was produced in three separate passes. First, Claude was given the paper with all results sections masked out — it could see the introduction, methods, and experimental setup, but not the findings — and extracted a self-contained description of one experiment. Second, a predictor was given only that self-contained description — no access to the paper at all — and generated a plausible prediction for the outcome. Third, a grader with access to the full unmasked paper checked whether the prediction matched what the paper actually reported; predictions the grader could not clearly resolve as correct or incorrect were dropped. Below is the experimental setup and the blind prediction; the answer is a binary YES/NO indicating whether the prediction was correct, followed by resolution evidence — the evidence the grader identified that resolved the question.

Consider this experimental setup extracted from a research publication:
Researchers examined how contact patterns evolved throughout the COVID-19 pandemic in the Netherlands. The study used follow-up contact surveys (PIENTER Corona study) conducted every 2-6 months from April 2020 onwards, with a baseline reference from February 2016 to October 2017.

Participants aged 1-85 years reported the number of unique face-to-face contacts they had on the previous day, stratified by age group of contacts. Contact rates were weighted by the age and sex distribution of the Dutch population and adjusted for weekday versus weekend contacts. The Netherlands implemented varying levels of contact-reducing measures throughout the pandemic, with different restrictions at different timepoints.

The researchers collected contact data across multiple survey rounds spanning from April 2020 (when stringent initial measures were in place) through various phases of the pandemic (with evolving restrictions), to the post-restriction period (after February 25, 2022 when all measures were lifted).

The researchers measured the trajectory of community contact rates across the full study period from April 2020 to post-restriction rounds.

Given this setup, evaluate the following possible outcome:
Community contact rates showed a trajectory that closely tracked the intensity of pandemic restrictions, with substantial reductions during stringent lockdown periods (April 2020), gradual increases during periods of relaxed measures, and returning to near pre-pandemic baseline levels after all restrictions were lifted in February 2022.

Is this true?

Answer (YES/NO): NO